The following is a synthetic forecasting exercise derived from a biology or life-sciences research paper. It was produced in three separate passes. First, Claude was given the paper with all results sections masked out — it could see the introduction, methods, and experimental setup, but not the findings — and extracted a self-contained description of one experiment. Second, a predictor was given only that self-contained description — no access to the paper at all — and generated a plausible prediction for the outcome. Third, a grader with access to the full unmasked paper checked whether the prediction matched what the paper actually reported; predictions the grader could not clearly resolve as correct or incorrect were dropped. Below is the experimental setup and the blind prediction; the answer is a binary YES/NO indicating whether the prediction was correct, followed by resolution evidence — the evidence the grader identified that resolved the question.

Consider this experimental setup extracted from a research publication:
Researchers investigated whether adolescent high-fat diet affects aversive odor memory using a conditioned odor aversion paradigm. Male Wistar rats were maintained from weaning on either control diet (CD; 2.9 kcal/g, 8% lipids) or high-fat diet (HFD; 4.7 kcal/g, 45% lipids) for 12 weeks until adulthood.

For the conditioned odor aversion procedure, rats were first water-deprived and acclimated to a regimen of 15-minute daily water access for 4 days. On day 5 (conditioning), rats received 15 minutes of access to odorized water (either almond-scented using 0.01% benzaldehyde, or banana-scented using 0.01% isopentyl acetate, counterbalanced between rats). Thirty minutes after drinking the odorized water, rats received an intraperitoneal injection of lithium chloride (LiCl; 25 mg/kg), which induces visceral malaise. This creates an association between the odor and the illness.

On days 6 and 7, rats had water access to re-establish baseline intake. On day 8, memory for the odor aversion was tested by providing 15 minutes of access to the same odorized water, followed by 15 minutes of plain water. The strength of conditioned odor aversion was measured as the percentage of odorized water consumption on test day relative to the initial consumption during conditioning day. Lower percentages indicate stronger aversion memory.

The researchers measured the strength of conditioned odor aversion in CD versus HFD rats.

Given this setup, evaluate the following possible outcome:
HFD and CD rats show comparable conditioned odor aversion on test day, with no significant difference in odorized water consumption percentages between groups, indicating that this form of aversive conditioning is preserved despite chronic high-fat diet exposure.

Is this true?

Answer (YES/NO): NO